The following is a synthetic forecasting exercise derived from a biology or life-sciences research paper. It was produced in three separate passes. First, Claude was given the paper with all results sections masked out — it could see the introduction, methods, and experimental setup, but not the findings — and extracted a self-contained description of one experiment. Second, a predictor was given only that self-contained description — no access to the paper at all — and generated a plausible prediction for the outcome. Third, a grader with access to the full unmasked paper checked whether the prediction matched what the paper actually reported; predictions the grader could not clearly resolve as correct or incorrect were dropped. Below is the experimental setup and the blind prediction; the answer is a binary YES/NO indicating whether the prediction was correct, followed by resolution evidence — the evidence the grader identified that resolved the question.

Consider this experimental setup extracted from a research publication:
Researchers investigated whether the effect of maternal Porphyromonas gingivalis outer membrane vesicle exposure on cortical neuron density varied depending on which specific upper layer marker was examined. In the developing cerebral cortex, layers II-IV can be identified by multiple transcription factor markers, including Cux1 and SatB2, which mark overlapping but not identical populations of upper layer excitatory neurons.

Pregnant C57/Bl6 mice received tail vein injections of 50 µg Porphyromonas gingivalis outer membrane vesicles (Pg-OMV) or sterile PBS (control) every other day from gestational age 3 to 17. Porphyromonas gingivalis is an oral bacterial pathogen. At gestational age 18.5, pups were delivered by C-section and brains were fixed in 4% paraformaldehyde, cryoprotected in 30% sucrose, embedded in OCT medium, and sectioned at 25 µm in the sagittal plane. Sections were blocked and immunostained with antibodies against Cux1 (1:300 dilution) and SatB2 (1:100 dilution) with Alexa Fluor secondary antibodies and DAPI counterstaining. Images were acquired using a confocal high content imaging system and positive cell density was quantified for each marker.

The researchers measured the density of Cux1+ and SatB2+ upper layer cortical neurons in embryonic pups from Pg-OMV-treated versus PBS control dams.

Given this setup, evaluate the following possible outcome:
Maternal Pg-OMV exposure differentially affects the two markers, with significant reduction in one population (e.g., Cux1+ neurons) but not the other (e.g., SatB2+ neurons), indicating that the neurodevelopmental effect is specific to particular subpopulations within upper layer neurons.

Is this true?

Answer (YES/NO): NO